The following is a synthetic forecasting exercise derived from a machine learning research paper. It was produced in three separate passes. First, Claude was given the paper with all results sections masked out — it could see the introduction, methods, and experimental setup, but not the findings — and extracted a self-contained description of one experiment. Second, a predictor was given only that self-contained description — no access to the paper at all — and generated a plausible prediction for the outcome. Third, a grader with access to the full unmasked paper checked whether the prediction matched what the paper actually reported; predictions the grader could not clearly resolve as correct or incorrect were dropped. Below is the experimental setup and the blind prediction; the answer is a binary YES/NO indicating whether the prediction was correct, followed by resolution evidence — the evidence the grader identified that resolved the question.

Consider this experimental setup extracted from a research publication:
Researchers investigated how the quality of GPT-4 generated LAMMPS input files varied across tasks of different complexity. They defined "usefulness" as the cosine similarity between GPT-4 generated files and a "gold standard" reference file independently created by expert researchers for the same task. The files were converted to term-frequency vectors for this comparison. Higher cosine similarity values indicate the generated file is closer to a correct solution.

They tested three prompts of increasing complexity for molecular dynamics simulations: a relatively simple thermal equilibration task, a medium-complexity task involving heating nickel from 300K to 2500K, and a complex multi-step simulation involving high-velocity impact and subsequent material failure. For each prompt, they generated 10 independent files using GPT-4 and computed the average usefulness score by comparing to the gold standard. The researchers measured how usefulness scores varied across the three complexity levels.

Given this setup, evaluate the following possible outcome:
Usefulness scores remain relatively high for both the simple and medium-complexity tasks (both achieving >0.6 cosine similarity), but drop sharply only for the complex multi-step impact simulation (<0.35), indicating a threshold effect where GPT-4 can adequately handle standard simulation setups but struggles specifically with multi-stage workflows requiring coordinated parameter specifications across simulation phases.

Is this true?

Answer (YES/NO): NO